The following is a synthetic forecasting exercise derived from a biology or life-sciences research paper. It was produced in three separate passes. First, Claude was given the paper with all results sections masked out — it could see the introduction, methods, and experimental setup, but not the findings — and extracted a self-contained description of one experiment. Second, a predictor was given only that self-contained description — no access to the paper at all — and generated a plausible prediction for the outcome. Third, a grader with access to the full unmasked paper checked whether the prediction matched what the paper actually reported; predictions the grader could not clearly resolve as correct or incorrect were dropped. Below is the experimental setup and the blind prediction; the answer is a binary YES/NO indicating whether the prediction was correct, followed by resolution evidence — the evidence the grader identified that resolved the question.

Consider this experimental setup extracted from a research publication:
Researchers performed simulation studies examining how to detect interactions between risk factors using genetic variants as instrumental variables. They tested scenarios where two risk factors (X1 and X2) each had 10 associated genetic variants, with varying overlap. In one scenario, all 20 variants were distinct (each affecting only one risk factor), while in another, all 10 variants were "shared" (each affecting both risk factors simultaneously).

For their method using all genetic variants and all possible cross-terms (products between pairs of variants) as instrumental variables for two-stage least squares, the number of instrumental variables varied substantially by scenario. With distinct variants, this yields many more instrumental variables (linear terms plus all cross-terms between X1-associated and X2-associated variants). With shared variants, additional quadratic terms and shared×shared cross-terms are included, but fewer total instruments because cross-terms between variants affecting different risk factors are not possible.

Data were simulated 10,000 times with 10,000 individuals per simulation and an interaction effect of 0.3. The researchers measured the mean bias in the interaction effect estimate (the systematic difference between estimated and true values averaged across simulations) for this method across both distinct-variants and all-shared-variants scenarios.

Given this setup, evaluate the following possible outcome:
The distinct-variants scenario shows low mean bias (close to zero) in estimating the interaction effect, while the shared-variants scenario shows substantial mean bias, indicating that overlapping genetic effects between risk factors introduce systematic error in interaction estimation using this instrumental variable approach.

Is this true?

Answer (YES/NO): NO